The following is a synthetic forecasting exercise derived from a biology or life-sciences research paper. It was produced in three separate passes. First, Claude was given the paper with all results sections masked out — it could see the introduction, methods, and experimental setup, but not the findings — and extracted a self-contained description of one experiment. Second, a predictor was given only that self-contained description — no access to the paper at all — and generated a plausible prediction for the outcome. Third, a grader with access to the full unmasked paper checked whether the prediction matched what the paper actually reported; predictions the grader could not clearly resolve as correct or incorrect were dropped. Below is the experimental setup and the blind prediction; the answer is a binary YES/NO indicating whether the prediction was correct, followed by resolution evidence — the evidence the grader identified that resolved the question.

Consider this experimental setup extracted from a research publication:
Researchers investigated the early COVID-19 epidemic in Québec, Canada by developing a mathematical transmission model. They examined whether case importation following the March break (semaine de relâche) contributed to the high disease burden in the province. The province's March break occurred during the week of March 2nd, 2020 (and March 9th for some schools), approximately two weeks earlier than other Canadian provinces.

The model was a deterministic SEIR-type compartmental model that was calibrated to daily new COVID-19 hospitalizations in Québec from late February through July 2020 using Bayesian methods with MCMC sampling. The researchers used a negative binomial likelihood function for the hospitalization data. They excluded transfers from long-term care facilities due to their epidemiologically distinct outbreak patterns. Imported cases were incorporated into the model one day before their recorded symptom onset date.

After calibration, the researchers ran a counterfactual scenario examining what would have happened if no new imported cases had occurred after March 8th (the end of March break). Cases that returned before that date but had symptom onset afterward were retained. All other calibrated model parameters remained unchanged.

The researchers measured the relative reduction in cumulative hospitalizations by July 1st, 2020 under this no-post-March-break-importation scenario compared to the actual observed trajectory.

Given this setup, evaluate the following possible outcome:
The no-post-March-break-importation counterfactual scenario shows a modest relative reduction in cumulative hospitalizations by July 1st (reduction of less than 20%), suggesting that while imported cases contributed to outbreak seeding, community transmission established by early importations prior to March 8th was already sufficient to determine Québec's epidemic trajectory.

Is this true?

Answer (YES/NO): NO